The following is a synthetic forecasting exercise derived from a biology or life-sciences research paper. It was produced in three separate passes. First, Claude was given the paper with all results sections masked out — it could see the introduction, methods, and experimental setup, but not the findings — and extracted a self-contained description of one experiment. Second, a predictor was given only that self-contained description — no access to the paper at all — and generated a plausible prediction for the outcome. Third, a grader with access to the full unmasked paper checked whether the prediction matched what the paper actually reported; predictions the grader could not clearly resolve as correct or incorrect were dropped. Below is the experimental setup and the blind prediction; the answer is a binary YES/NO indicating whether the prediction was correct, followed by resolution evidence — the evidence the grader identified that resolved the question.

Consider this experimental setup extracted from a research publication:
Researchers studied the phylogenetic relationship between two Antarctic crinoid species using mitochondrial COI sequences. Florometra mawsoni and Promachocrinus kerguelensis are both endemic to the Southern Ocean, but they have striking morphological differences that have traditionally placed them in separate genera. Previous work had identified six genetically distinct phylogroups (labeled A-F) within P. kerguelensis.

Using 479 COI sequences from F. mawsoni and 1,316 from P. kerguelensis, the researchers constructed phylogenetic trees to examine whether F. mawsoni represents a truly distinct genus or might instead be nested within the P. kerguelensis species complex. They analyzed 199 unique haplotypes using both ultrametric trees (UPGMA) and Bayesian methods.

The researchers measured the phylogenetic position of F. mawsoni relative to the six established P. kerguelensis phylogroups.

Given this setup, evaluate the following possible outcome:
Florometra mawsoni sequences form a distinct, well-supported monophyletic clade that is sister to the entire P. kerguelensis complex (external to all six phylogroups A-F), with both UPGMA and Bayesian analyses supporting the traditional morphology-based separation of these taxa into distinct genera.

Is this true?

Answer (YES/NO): NO